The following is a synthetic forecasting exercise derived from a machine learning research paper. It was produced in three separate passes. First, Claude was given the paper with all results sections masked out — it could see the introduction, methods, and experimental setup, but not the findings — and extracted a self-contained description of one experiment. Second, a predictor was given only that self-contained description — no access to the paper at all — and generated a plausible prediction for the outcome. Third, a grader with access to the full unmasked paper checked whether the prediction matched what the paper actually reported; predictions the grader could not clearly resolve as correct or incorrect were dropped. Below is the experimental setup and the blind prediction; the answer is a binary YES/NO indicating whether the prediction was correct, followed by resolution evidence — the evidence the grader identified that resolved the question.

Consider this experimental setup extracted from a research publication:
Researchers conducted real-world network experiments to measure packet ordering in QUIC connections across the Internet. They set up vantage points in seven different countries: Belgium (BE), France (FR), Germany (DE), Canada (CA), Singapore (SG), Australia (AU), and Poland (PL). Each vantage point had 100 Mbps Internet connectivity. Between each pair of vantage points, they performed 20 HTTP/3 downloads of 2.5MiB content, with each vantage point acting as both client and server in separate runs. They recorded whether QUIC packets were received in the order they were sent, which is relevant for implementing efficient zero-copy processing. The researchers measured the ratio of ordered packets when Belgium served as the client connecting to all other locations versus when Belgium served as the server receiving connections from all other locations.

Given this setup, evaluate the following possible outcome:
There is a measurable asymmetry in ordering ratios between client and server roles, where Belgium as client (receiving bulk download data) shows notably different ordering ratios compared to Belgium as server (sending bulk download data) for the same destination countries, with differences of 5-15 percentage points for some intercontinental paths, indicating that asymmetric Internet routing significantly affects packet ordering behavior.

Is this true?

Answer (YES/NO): NO